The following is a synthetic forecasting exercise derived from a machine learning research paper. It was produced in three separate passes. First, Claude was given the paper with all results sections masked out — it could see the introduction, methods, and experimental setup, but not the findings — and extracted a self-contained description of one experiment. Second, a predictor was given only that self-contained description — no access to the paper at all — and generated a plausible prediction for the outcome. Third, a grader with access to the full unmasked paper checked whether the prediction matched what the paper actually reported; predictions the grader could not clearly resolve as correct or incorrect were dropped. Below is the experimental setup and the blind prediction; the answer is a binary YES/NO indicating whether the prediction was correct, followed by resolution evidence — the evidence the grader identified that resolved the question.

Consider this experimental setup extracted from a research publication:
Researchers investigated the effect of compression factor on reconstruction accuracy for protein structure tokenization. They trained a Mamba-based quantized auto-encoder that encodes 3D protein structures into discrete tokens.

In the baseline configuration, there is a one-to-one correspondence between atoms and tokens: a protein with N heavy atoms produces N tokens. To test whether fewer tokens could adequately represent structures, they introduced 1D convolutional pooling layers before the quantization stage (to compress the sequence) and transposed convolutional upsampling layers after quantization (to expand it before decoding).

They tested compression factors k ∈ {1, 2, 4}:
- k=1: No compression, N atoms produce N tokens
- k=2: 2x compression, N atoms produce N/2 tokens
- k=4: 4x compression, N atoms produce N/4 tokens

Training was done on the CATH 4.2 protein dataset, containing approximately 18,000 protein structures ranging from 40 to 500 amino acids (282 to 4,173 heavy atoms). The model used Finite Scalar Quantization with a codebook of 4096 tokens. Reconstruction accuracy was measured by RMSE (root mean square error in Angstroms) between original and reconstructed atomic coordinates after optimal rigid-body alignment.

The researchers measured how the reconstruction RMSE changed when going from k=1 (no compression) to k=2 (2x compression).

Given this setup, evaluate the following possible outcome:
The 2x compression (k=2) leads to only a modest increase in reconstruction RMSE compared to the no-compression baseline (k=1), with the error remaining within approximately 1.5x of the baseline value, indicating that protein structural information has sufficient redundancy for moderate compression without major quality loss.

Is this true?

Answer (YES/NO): NO